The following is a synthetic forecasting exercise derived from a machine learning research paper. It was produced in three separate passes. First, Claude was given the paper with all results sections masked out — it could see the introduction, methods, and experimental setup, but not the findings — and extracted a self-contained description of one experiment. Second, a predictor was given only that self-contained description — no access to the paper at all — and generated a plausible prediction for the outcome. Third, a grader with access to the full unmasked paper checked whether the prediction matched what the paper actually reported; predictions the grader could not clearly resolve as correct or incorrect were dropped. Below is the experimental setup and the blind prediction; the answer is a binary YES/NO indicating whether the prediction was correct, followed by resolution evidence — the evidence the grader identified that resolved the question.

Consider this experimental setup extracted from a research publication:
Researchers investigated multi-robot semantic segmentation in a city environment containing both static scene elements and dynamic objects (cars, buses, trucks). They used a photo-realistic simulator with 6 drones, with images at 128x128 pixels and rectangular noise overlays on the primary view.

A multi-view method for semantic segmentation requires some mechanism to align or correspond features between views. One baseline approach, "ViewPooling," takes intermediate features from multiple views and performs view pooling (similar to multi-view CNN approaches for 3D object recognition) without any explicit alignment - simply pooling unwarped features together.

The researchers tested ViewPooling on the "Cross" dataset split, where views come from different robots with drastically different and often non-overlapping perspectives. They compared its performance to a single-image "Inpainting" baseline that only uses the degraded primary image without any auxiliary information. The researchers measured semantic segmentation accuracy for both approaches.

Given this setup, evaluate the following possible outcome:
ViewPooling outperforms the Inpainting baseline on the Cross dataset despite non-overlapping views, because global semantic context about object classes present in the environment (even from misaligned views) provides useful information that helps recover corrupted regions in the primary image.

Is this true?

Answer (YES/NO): NO